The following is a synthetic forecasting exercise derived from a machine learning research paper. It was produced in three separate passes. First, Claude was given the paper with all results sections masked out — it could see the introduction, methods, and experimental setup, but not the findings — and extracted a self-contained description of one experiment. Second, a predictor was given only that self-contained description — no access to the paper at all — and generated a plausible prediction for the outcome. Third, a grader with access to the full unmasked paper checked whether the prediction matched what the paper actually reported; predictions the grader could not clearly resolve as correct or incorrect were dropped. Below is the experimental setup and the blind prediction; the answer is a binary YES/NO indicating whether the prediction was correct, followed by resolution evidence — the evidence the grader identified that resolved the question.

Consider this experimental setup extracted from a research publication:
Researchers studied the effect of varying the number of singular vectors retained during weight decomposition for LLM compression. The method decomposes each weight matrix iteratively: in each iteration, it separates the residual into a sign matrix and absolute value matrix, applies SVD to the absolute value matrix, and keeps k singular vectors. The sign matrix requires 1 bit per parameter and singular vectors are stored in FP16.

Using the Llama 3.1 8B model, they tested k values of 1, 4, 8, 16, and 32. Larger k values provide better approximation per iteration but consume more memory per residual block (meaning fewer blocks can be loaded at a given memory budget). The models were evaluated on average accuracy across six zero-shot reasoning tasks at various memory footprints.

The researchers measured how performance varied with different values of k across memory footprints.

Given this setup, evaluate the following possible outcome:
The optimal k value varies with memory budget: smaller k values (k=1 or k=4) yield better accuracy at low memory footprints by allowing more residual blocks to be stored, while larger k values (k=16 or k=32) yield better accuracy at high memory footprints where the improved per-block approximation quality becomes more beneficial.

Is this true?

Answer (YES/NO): NO